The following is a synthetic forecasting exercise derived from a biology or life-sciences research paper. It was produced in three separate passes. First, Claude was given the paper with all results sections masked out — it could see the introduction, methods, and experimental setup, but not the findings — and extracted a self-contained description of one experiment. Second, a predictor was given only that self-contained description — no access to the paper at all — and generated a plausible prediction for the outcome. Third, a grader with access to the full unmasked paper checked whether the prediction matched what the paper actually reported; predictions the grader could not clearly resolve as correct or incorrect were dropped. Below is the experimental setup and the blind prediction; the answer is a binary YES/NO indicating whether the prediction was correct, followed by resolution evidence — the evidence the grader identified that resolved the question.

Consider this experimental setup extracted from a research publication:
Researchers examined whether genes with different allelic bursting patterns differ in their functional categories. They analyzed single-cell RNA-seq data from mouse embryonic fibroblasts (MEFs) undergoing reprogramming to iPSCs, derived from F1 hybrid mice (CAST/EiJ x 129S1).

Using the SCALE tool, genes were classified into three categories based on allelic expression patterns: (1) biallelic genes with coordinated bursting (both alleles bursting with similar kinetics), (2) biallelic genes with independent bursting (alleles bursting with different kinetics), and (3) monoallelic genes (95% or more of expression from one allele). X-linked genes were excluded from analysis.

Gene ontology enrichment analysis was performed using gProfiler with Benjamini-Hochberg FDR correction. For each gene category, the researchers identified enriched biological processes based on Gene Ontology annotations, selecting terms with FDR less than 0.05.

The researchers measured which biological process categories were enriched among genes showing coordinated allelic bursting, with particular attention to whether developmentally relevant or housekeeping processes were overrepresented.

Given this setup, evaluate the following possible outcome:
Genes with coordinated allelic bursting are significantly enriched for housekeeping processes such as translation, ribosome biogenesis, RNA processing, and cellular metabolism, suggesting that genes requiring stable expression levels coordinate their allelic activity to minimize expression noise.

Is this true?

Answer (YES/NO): YES